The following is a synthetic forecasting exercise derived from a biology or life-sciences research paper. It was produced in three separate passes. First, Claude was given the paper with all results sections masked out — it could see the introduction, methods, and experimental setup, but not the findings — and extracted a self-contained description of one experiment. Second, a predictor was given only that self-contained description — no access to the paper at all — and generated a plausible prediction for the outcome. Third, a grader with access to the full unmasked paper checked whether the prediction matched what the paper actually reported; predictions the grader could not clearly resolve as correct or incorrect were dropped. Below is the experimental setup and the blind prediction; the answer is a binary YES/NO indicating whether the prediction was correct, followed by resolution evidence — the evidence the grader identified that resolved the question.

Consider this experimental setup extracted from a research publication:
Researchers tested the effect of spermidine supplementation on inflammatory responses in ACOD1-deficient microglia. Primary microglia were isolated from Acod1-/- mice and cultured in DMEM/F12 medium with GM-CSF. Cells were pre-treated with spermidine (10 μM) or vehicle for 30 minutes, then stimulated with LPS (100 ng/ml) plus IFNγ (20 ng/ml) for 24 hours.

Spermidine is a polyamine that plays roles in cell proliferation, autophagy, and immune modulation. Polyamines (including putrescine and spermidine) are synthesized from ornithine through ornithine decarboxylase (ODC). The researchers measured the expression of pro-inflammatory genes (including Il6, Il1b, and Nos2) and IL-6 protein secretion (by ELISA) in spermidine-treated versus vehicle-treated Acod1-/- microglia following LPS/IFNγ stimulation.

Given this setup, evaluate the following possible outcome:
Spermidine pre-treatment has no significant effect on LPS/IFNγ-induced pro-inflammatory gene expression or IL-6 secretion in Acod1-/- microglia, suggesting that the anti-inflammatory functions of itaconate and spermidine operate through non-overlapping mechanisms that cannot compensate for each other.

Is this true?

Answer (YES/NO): NO